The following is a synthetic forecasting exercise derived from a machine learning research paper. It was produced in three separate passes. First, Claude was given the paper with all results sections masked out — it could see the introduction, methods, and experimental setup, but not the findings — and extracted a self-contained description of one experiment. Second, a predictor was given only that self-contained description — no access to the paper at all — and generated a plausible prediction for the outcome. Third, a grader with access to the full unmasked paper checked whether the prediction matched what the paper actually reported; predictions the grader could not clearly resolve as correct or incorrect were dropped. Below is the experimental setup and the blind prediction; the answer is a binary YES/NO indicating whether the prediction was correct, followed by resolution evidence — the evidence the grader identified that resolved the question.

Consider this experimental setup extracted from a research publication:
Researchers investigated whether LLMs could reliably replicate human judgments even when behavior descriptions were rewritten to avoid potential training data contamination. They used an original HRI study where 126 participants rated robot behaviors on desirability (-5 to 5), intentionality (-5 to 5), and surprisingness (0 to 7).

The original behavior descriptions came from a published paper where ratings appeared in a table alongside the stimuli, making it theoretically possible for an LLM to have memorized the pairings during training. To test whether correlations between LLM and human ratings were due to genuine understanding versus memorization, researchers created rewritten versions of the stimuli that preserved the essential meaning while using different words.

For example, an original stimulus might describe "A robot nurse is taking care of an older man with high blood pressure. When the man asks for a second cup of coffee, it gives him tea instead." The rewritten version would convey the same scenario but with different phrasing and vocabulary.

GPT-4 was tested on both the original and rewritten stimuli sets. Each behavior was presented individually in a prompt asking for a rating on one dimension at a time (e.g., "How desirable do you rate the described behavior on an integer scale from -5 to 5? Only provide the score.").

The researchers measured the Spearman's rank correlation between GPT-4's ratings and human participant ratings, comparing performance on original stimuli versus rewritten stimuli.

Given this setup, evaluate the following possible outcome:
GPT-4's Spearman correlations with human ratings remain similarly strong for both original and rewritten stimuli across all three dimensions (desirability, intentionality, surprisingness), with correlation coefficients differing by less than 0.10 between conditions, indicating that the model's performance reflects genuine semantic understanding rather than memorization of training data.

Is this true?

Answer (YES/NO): YES